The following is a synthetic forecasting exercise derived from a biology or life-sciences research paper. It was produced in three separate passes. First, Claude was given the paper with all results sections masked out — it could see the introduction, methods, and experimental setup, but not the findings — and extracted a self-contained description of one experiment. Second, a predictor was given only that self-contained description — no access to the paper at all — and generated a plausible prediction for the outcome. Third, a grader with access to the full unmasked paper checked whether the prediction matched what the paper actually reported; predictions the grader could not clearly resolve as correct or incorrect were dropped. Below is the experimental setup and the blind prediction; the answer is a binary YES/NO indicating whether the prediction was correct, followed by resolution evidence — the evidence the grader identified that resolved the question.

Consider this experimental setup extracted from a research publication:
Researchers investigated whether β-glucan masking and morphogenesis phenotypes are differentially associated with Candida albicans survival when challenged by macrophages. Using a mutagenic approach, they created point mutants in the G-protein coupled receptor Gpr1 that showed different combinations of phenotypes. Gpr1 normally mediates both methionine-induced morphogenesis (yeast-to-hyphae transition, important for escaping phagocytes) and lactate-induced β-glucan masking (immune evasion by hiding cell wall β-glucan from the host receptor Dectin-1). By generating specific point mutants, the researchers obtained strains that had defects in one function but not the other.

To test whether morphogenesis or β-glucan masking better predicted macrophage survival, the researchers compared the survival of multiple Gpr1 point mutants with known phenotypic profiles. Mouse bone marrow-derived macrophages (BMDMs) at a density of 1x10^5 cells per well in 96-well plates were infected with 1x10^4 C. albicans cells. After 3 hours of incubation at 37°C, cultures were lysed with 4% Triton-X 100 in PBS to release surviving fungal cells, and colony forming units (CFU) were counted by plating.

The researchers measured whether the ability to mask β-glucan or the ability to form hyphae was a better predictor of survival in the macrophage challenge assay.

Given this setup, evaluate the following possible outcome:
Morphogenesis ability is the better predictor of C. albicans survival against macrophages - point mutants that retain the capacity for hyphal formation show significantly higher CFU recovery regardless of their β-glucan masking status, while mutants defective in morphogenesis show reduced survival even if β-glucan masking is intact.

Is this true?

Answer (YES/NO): NO